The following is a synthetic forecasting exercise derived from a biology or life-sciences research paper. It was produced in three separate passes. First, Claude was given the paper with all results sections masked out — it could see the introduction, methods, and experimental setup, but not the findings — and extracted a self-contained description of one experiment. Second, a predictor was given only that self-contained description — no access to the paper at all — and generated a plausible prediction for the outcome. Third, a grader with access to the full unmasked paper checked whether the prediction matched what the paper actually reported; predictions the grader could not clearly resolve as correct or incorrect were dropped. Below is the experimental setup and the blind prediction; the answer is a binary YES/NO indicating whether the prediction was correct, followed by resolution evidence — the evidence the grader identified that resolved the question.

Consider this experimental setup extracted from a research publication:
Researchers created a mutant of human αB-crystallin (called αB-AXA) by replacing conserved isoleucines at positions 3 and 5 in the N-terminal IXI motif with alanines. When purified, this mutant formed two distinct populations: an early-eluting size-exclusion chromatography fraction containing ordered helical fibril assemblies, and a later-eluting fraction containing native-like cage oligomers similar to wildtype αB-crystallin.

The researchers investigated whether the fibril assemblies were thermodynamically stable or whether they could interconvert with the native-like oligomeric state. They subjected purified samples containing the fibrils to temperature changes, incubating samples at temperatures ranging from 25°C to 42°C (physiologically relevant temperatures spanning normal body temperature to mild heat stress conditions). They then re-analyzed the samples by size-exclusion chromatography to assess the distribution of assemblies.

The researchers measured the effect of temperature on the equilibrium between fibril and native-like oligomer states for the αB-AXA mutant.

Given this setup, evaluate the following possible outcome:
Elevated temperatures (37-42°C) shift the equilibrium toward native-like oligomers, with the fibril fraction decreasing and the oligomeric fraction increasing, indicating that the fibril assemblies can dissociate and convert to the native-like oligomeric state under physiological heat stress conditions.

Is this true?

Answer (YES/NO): YES